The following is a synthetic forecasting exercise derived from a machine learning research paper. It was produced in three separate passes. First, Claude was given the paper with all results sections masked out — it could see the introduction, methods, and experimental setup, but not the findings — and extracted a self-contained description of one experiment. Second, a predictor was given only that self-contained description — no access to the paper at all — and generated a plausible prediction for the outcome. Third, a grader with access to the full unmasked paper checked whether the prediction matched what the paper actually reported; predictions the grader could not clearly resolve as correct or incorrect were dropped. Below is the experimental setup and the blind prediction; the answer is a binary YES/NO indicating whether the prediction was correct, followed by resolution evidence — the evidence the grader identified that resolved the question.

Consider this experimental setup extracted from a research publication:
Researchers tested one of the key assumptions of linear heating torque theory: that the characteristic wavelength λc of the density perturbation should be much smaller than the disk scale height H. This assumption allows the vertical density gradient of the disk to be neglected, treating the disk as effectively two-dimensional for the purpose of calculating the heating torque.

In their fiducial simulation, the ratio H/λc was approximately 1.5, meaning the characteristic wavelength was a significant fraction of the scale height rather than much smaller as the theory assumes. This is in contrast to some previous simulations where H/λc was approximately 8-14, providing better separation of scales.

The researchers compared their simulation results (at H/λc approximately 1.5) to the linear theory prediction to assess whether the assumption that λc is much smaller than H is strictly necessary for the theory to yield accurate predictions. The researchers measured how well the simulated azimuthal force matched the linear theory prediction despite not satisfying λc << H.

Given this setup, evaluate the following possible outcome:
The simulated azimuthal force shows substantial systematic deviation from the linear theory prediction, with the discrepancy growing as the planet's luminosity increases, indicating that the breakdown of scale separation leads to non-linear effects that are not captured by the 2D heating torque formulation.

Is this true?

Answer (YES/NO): NO